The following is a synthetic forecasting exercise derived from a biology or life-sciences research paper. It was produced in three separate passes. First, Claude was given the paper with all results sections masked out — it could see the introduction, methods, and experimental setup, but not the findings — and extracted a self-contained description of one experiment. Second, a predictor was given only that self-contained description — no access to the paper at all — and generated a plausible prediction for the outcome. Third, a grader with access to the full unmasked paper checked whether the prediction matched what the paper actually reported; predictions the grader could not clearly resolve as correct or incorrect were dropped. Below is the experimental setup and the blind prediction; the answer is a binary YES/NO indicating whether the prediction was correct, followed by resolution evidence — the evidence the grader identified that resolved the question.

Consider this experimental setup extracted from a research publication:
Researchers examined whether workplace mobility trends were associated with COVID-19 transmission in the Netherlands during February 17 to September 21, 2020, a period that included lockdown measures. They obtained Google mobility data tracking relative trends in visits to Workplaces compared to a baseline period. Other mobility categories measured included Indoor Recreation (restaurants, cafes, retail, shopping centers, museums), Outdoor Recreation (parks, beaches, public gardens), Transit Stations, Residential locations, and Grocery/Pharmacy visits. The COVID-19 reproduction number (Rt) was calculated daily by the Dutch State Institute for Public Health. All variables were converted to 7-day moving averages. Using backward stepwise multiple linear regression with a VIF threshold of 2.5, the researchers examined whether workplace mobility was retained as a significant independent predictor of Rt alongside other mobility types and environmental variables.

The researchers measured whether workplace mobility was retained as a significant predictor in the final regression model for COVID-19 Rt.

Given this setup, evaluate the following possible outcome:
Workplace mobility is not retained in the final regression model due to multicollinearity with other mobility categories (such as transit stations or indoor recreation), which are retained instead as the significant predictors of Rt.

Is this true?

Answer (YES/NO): YES